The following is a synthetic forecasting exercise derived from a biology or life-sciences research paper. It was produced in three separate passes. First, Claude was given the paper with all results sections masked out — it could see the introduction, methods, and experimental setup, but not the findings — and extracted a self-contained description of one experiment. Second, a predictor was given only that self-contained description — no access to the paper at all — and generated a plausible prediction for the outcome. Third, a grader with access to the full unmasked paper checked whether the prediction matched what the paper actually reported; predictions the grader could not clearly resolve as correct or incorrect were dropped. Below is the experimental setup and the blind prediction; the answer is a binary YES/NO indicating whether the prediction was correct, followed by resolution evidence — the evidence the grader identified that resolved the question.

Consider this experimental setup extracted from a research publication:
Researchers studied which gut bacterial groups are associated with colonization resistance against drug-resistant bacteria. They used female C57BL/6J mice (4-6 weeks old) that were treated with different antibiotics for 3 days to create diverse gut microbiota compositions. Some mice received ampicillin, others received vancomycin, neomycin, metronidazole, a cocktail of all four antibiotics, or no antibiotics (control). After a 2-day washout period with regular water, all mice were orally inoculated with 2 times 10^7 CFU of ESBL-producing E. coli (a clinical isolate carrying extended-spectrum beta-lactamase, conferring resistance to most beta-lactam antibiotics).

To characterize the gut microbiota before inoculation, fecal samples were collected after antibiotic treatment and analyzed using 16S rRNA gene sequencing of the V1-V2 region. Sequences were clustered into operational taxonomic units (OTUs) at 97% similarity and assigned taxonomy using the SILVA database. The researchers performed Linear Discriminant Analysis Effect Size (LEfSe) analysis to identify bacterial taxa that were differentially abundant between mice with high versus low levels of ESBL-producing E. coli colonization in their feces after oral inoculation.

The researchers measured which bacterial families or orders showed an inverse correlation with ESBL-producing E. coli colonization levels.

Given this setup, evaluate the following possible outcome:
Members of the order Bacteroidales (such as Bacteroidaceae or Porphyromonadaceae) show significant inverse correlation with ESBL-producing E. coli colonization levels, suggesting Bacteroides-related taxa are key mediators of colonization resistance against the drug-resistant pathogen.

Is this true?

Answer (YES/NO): YES